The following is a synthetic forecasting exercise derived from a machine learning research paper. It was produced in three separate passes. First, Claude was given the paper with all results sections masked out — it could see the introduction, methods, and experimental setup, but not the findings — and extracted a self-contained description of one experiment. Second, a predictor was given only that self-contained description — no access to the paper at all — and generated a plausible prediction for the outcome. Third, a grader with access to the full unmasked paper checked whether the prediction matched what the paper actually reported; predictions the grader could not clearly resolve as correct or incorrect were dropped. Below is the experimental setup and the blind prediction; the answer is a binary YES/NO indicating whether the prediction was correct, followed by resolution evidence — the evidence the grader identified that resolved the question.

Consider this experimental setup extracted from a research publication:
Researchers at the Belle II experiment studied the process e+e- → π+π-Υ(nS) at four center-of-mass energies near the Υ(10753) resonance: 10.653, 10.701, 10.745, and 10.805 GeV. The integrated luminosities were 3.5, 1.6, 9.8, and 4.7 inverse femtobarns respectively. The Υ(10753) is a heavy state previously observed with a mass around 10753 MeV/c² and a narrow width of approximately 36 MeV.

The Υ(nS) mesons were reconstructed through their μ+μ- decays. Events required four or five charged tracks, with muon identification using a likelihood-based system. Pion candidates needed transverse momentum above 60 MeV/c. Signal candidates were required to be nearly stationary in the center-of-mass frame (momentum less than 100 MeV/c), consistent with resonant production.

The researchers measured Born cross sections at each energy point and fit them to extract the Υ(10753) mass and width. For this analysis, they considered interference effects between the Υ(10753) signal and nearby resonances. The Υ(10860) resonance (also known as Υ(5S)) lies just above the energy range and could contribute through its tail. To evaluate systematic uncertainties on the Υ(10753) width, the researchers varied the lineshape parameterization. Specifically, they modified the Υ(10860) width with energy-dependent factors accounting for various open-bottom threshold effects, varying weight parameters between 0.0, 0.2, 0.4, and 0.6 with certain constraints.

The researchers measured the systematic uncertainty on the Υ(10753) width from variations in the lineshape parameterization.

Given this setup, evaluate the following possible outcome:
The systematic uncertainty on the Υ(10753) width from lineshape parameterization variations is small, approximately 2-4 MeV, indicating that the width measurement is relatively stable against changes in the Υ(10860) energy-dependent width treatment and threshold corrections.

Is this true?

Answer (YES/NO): NO